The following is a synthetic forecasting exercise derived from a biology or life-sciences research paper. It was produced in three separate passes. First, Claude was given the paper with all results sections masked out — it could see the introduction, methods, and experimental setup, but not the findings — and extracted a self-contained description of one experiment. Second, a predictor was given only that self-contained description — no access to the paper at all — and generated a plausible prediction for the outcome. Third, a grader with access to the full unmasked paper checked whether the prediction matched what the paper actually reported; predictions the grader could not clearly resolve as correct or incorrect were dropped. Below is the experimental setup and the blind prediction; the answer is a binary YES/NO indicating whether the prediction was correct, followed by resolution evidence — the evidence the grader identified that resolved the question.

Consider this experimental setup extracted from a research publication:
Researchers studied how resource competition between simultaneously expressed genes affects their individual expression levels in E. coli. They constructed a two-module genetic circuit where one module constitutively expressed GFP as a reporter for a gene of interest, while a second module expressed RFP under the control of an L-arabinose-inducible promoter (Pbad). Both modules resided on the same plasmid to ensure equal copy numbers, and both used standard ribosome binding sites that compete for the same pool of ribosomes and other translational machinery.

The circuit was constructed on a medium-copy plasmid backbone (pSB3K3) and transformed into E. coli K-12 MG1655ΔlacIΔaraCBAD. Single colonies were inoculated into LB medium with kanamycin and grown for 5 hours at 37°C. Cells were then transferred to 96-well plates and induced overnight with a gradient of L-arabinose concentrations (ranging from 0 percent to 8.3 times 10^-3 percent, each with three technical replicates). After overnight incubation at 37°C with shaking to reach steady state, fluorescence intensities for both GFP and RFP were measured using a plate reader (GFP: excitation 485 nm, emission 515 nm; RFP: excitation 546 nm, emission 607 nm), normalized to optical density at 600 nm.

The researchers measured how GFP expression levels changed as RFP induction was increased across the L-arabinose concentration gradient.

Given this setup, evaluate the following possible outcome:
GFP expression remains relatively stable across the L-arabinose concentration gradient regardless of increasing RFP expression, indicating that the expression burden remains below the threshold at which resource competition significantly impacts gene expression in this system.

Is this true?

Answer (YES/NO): NO